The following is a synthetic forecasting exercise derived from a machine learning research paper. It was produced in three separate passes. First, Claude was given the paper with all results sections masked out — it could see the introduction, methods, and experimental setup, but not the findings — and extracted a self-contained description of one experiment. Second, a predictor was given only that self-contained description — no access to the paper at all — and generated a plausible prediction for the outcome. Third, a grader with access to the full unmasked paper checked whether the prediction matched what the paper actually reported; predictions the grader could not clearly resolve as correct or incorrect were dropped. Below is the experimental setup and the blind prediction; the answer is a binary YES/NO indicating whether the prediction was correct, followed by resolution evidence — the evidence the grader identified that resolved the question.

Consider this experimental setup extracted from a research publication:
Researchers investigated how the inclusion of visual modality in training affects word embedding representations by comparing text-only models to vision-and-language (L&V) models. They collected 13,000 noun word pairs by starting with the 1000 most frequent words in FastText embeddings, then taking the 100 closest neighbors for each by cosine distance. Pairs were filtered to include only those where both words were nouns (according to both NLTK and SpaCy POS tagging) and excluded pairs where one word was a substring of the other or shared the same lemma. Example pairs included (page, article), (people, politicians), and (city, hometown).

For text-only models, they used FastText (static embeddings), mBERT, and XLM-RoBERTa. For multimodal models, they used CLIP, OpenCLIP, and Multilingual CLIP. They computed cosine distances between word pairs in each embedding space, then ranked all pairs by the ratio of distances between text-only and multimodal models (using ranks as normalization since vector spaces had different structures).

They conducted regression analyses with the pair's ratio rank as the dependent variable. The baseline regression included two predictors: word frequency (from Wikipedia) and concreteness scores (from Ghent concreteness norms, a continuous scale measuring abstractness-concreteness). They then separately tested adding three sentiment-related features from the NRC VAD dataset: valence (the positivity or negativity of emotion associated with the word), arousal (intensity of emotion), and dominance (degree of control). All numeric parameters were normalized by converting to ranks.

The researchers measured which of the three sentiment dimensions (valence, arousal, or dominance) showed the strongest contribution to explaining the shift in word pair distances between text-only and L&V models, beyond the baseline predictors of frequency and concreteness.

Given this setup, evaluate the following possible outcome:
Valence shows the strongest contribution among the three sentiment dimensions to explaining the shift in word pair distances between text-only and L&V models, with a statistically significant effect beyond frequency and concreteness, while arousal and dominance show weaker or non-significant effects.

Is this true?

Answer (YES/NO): YES